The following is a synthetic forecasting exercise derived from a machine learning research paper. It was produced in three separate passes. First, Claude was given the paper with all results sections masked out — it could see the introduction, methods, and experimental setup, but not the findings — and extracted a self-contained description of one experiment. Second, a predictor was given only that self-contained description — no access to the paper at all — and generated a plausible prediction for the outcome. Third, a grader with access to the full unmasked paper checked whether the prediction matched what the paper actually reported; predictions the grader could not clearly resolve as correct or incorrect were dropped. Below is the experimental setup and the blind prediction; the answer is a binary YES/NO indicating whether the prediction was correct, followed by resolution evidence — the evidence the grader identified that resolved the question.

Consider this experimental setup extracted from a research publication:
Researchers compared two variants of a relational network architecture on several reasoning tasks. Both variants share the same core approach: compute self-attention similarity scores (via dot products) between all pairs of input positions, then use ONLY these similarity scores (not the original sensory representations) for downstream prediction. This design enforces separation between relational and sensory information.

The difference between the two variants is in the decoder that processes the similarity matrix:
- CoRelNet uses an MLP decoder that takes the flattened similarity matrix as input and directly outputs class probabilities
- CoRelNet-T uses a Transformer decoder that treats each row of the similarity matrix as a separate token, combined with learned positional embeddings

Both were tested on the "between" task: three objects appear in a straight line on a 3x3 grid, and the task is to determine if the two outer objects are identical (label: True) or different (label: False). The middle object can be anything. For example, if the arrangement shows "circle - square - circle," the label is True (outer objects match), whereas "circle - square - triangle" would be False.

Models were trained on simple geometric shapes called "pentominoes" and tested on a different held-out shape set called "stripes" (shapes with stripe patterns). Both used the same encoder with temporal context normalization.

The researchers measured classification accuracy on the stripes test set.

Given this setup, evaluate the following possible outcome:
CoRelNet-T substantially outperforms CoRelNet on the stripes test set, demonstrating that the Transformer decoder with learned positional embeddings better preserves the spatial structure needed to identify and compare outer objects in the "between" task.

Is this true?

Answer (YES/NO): NO